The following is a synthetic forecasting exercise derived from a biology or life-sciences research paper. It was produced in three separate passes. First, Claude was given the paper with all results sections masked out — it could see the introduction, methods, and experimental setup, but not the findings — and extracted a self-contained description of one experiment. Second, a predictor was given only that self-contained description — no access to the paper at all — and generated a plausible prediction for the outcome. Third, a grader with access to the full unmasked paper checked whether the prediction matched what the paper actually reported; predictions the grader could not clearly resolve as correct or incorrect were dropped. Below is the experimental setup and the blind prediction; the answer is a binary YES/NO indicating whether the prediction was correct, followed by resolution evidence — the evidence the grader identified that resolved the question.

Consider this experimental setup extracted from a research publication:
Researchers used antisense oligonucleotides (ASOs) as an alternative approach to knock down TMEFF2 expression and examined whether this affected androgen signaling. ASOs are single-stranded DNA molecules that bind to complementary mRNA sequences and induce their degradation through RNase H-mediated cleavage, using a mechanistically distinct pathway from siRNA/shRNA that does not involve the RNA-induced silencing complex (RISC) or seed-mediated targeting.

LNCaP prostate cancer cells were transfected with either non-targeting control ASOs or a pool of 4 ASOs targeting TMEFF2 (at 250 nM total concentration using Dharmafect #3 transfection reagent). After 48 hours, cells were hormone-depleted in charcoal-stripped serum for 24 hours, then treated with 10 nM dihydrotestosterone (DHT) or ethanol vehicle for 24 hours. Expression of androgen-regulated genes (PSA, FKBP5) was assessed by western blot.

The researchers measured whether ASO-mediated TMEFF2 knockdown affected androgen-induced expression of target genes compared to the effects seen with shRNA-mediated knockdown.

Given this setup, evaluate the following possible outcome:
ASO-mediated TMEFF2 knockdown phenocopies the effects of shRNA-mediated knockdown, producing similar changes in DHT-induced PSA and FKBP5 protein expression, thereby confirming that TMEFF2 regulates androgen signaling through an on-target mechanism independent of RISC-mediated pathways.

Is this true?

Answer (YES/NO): NO